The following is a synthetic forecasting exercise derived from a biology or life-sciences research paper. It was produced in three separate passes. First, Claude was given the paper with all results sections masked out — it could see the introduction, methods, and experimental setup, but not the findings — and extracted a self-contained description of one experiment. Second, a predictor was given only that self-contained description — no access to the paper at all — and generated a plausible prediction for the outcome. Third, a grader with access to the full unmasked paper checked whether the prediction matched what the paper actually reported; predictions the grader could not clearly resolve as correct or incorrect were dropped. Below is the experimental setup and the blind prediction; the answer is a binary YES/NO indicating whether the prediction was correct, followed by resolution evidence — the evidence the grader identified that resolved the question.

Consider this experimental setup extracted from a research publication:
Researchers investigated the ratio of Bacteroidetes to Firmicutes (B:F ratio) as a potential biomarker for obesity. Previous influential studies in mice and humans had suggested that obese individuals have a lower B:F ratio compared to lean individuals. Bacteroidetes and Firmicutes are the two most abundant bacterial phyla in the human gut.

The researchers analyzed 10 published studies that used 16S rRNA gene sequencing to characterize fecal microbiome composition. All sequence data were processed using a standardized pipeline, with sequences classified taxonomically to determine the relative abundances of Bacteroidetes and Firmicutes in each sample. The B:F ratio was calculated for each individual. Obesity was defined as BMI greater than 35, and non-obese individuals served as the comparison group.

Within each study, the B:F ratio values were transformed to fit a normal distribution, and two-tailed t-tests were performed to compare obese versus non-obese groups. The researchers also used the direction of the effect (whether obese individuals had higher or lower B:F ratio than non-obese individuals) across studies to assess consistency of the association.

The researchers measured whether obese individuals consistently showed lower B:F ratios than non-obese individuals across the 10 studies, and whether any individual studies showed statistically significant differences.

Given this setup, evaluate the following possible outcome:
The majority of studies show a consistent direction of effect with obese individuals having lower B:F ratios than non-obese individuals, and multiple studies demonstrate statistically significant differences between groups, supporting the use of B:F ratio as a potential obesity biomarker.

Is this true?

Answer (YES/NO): NO